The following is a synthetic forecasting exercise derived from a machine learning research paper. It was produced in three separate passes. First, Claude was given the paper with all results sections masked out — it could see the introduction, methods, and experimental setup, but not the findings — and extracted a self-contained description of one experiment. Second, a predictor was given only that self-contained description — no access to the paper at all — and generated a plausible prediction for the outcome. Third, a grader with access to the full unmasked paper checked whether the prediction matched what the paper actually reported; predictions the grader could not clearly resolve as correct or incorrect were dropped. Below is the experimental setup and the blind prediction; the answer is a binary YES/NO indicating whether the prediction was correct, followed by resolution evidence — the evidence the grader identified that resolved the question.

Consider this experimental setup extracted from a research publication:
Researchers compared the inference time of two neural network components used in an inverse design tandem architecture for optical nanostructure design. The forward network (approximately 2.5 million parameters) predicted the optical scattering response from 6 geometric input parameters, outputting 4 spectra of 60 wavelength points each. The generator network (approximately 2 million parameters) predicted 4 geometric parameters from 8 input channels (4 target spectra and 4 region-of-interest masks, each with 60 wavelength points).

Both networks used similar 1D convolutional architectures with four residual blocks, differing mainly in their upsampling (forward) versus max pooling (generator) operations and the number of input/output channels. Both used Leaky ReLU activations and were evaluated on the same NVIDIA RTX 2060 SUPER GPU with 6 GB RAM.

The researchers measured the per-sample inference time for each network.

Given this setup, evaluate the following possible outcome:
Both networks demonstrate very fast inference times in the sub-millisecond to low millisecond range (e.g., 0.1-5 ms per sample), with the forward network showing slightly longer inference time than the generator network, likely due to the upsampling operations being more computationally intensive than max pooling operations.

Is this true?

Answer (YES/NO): NO